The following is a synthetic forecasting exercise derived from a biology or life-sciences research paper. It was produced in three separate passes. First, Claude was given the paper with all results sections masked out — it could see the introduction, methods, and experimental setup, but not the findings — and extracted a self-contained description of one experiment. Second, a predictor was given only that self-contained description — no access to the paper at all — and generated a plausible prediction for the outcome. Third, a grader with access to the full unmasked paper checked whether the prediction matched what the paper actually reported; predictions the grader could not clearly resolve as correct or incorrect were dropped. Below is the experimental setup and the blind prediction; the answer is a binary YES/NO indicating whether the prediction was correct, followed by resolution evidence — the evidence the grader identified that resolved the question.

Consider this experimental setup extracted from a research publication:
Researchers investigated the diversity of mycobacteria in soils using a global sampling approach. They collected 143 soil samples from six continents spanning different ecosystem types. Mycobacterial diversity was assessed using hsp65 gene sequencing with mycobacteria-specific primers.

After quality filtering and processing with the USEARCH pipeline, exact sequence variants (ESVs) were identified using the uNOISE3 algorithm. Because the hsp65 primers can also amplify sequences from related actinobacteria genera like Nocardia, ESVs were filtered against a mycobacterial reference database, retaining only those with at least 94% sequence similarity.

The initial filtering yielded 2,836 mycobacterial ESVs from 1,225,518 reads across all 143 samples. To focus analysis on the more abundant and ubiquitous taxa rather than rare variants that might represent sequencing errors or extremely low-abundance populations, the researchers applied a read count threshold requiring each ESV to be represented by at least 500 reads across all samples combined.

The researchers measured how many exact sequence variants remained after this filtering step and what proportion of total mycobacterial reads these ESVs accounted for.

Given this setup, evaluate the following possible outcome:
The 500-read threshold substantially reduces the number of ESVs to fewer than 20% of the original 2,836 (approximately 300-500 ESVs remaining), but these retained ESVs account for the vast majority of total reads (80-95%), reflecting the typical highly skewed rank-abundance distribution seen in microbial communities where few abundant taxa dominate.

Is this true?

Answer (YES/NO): NO